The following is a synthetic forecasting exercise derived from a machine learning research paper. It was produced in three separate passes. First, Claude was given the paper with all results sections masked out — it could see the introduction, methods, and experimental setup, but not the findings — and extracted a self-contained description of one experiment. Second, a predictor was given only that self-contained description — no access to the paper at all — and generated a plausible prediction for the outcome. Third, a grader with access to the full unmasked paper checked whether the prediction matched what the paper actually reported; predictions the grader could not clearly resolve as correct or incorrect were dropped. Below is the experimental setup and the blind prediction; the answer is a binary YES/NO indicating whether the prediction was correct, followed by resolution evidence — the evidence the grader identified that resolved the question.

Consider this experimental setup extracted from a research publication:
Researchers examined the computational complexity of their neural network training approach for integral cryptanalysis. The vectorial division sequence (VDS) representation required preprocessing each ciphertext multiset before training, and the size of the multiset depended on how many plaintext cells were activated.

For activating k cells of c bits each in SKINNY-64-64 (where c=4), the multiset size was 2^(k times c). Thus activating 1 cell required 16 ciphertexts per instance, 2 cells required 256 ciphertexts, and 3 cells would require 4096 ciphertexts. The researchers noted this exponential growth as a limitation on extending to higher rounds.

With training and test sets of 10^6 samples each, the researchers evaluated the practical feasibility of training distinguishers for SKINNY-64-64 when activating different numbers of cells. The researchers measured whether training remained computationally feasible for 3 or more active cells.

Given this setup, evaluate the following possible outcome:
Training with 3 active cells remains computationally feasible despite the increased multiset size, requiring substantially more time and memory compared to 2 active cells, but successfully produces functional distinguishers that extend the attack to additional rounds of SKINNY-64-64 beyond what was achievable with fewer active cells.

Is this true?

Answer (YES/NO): NO